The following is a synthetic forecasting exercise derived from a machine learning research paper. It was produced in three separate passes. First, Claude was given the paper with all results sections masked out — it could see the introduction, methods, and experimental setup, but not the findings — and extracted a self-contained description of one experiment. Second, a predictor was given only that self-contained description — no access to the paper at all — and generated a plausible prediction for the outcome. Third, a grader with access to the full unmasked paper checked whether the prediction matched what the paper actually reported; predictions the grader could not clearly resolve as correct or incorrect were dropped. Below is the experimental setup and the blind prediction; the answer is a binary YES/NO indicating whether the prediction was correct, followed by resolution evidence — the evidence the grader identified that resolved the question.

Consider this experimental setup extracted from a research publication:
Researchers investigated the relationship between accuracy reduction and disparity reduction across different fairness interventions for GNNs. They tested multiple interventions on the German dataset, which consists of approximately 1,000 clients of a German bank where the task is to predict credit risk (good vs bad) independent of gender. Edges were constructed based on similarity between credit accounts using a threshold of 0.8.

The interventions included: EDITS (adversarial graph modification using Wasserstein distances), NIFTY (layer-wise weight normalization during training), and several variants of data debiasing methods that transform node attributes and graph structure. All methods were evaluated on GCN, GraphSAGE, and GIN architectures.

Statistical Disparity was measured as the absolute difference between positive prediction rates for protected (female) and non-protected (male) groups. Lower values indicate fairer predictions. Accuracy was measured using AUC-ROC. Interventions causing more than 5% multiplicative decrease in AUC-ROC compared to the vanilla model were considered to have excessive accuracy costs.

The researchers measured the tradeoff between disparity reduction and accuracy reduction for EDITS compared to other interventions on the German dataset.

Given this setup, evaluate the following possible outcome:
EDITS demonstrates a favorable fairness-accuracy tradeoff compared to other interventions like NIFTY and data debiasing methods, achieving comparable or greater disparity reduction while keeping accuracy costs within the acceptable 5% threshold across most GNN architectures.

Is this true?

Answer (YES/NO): NO